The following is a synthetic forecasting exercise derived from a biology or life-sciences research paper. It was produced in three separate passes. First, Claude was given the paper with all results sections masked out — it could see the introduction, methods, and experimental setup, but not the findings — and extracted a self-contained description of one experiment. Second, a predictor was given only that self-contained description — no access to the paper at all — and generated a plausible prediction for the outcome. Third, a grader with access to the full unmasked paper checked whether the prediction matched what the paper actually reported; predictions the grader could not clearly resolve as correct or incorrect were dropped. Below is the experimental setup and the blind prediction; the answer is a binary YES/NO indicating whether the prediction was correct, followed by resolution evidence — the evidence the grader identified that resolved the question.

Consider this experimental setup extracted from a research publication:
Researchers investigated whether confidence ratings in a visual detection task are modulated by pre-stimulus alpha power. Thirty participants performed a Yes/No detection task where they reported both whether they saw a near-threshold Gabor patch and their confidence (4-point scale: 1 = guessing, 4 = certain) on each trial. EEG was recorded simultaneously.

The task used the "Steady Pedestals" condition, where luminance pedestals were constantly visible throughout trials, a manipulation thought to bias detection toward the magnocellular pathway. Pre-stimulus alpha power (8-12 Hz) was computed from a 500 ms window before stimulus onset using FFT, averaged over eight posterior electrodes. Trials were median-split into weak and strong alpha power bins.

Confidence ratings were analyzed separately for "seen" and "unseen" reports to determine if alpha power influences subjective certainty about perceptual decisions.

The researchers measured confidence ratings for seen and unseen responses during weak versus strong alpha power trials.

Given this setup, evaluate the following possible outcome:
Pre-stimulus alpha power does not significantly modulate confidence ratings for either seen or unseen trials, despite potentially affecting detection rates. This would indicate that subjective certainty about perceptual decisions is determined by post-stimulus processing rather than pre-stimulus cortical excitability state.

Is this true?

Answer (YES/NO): YES